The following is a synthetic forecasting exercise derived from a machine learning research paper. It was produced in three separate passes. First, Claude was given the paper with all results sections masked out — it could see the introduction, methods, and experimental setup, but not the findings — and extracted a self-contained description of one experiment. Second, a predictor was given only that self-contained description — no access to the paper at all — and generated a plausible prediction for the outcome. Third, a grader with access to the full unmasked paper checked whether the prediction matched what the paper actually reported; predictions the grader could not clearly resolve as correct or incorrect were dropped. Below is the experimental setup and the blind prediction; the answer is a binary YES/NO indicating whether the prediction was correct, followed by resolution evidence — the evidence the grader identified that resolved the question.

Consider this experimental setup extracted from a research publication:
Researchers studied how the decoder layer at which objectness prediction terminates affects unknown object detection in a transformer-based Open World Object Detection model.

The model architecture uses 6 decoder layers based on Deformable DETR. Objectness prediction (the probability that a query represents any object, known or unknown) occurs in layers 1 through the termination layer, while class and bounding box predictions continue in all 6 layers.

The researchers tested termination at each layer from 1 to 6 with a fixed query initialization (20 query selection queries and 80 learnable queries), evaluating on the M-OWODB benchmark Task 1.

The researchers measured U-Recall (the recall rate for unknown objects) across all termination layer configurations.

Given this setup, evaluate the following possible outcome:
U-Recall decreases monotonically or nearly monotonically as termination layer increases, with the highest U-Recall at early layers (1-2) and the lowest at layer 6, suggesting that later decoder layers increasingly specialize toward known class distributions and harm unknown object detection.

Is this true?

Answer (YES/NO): NO